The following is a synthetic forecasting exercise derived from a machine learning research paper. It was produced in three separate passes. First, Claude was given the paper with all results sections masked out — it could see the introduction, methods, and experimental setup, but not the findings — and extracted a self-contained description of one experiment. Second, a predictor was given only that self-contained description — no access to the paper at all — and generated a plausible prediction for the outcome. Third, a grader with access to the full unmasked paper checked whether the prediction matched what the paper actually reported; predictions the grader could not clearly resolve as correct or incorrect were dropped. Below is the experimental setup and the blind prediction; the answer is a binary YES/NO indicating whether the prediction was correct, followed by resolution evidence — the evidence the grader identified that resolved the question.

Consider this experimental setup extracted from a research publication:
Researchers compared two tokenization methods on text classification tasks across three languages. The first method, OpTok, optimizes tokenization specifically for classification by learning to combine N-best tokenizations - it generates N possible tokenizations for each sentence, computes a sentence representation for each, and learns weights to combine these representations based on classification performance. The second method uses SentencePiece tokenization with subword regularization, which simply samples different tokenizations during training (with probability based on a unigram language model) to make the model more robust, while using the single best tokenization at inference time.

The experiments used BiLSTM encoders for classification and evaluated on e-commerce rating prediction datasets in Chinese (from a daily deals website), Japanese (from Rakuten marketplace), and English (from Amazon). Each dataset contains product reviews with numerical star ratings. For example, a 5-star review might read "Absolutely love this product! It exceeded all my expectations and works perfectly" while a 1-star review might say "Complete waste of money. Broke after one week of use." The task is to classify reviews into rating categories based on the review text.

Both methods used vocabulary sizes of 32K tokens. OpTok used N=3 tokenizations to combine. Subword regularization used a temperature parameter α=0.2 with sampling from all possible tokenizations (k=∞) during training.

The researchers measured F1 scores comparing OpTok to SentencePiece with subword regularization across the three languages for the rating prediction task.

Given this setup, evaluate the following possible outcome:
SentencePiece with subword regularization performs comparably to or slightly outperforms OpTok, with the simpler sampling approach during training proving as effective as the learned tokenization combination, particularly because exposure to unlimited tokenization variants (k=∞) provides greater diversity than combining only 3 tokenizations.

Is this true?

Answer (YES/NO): NO